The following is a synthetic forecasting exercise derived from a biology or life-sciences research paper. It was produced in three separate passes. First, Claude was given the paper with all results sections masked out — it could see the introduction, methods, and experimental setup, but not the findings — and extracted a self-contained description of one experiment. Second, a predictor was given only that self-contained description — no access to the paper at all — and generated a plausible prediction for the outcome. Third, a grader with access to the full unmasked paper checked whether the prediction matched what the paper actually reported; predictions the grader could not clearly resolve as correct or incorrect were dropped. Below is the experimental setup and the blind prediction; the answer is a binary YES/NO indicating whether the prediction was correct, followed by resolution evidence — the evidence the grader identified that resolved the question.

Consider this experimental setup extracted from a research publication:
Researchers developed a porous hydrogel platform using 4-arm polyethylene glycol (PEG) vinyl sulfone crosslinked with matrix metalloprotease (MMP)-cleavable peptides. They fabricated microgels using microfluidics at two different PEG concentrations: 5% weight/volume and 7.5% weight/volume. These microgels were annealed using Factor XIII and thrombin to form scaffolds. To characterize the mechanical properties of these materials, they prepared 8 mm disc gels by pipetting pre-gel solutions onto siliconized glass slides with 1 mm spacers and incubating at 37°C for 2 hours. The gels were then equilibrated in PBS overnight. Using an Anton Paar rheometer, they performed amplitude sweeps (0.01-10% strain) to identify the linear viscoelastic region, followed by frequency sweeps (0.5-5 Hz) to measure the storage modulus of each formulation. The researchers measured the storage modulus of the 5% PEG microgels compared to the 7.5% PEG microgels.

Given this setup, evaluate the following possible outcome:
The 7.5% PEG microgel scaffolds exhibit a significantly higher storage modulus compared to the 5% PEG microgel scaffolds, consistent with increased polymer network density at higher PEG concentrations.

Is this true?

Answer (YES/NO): YES